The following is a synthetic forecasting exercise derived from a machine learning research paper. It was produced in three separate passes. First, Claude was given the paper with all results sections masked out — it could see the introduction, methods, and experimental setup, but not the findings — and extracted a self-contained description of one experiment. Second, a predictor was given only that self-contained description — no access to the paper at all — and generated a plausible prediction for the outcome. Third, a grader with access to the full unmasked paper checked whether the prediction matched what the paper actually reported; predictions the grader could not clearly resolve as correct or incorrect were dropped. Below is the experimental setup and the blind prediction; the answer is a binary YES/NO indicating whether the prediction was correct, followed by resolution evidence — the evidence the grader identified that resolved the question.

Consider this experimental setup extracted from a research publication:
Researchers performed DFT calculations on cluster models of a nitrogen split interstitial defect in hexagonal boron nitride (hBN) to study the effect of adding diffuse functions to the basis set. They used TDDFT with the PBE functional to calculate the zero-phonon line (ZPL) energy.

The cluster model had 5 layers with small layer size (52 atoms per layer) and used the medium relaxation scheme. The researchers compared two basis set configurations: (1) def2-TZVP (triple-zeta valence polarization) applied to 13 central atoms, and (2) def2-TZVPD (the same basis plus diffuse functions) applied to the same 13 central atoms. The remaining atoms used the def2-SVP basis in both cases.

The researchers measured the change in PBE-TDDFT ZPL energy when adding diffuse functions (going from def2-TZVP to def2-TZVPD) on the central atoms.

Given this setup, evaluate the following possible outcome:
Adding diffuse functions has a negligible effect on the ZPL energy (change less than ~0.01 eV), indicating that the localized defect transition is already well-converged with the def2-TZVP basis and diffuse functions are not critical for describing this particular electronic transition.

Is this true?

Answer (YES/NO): NO